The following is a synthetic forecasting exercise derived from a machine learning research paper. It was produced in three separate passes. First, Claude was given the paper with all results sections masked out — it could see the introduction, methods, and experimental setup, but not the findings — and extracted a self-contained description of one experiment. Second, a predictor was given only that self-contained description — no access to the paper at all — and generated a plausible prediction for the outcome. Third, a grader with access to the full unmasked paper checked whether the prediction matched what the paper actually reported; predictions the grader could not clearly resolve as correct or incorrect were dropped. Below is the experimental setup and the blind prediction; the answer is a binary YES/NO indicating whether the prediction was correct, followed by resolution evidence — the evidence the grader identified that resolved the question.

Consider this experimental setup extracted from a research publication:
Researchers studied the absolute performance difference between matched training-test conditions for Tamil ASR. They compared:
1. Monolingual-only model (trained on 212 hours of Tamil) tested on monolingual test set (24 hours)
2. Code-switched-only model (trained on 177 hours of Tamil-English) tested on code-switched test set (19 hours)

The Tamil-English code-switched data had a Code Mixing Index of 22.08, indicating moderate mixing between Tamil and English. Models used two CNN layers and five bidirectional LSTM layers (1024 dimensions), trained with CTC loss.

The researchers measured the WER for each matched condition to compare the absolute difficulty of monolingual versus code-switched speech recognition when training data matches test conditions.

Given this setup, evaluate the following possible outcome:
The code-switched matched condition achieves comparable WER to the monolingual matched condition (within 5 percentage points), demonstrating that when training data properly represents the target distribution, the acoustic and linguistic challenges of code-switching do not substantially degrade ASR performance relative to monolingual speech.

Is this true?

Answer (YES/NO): NO